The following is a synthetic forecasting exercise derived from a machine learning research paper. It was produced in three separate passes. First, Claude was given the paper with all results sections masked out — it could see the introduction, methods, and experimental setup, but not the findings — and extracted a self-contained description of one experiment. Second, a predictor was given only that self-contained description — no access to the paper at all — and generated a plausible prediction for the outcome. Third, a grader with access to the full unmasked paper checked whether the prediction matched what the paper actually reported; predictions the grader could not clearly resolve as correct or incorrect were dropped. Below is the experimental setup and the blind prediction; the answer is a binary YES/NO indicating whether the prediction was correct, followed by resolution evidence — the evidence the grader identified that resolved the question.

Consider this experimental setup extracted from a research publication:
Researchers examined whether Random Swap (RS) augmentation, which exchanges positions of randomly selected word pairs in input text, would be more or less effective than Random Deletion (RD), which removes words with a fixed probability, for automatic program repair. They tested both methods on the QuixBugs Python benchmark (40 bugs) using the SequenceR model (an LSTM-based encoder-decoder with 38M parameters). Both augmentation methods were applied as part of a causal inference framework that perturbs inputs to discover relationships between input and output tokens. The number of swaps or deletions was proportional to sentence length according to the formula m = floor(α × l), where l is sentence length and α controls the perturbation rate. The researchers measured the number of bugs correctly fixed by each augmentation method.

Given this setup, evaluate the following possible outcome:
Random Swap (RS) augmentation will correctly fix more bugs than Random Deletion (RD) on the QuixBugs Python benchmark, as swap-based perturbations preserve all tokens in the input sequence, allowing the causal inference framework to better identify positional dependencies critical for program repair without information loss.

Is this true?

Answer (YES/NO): NO